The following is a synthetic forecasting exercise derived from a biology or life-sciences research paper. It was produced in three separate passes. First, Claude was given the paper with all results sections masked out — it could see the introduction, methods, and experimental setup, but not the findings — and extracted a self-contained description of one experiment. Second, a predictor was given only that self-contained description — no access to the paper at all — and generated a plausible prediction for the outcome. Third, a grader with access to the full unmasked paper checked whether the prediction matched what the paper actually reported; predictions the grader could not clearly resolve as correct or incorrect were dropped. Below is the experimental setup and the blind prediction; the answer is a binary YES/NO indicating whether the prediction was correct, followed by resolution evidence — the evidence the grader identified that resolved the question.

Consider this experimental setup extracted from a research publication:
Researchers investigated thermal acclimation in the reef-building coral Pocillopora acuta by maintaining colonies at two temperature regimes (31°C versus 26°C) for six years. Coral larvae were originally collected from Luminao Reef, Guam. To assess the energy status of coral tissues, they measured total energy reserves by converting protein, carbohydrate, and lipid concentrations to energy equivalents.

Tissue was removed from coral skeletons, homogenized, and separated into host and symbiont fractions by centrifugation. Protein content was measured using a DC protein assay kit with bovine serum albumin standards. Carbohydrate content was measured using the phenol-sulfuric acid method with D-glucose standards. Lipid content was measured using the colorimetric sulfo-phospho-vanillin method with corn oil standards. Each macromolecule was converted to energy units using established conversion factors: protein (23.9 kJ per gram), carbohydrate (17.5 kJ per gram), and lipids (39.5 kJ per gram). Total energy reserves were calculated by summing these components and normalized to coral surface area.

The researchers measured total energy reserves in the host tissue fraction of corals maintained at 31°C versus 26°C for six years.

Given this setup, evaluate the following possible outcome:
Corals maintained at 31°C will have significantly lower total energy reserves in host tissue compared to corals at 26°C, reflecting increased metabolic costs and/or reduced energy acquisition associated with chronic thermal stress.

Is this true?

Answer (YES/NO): NO